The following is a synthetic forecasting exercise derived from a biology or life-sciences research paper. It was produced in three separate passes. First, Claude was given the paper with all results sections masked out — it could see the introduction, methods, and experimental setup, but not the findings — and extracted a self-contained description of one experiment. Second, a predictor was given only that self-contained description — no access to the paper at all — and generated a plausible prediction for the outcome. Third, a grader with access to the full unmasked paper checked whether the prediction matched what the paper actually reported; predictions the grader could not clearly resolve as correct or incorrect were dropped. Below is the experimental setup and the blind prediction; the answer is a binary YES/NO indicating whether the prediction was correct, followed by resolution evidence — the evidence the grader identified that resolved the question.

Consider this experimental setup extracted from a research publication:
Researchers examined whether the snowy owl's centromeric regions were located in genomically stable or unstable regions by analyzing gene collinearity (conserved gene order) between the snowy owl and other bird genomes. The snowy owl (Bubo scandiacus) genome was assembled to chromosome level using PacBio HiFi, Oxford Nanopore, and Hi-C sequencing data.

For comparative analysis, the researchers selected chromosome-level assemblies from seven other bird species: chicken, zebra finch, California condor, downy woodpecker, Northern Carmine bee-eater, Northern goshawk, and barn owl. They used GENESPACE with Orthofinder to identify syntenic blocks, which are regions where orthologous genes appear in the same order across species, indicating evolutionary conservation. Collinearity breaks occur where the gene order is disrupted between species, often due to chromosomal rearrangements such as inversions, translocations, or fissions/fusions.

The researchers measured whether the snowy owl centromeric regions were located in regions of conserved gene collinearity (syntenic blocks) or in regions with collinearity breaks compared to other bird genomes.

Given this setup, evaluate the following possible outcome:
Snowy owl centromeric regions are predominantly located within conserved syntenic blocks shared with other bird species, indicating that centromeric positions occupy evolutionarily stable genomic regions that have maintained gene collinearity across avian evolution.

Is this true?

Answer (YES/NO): NO